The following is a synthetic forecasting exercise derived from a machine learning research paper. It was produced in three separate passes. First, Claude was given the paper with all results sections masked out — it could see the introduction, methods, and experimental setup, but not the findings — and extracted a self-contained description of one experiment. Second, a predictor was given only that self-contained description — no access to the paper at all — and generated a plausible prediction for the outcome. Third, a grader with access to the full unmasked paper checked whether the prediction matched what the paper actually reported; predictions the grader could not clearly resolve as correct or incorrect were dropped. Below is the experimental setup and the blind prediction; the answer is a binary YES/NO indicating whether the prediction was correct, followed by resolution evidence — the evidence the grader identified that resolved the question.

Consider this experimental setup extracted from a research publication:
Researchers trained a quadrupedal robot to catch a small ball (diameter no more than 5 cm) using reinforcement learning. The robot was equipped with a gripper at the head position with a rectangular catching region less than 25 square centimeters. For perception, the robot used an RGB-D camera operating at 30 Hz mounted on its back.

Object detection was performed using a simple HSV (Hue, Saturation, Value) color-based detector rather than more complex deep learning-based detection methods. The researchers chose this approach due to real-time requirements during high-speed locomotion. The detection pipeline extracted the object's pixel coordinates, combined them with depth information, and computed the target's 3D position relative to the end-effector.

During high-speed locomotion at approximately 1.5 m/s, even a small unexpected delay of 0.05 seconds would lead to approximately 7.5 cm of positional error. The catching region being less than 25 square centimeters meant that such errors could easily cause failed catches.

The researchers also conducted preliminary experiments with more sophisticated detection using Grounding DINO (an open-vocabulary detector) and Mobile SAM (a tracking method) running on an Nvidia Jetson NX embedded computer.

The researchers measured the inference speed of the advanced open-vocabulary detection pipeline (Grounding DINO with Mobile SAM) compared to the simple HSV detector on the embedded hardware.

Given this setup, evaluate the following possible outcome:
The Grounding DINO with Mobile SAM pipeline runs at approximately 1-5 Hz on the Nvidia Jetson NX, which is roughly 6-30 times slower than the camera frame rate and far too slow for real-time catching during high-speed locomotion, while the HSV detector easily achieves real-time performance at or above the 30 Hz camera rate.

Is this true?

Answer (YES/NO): NO